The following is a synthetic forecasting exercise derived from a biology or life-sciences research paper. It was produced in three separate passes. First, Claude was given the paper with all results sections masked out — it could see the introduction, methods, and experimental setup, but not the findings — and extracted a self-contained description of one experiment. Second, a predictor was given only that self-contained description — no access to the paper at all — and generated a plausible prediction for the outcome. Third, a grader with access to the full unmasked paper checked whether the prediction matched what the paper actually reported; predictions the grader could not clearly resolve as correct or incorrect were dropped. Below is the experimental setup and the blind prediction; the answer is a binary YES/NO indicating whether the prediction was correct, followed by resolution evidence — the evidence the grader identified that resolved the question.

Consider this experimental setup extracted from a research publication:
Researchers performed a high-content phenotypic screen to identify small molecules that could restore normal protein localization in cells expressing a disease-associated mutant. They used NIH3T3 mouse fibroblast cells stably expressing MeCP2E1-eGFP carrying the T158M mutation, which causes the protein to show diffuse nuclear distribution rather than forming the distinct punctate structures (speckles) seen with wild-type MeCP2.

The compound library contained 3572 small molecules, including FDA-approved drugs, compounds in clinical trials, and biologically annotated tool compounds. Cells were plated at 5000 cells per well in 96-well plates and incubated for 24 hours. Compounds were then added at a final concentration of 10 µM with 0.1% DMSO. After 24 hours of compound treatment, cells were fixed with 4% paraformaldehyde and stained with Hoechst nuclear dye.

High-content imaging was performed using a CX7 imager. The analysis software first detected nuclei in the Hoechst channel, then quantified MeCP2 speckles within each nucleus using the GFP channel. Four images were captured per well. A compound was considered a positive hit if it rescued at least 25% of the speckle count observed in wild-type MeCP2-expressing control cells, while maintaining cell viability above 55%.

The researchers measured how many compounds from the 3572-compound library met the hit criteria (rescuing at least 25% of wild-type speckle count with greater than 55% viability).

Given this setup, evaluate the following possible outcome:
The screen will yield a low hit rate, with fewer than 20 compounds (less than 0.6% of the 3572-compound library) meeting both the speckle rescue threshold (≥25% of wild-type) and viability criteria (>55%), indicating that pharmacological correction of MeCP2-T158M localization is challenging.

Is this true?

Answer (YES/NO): YES